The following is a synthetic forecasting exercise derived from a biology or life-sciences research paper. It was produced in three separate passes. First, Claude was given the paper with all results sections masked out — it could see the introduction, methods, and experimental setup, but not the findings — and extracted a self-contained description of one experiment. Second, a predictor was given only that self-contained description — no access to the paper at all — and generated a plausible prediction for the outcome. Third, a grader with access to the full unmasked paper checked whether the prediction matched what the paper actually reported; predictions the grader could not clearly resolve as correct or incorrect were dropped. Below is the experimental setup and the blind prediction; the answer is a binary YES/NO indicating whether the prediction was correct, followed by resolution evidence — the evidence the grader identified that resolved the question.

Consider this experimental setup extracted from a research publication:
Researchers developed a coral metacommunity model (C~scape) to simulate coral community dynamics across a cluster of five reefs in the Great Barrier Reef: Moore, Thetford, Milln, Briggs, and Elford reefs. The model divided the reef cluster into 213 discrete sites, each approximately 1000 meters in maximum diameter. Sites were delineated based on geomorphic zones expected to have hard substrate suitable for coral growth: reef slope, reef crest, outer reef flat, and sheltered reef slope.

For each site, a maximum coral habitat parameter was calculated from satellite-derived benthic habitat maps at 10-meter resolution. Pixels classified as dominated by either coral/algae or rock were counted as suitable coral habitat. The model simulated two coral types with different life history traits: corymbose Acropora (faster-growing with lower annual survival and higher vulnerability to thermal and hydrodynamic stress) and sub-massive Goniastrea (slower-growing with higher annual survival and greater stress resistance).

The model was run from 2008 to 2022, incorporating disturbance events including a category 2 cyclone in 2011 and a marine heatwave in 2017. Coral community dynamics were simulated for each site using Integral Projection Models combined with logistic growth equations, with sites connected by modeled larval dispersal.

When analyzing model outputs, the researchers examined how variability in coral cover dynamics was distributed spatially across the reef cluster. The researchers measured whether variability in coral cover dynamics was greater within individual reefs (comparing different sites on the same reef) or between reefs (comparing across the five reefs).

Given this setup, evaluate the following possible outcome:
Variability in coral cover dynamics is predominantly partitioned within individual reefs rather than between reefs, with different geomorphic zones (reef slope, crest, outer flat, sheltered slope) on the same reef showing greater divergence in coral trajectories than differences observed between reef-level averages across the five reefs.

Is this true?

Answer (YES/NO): YES